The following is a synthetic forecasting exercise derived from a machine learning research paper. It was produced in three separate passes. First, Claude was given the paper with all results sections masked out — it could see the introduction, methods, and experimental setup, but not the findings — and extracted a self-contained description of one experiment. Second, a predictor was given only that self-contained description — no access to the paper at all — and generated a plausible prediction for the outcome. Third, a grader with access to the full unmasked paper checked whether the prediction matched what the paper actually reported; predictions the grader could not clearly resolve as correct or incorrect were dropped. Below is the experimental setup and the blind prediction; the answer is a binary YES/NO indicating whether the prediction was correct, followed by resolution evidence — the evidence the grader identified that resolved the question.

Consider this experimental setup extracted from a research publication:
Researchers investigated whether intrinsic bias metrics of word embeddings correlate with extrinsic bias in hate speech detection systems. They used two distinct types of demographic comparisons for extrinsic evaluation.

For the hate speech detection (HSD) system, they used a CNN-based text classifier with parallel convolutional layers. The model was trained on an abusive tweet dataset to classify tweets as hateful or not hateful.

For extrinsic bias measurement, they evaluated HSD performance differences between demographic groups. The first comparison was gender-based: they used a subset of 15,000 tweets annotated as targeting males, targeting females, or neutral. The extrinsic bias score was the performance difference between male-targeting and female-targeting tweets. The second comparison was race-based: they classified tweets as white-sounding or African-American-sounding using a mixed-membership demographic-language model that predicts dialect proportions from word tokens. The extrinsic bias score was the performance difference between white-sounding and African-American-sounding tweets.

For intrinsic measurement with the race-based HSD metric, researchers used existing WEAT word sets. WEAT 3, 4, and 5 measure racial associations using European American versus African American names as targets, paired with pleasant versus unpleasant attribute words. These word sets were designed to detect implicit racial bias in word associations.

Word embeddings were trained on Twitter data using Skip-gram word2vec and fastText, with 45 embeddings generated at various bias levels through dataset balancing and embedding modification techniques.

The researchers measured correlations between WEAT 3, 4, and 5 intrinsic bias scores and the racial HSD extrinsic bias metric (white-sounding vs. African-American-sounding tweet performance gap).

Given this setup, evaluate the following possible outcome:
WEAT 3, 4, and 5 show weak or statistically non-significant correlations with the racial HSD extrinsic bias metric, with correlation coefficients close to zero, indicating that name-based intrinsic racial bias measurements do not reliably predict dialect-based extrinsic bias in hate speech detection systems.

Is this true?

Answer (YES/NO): YES